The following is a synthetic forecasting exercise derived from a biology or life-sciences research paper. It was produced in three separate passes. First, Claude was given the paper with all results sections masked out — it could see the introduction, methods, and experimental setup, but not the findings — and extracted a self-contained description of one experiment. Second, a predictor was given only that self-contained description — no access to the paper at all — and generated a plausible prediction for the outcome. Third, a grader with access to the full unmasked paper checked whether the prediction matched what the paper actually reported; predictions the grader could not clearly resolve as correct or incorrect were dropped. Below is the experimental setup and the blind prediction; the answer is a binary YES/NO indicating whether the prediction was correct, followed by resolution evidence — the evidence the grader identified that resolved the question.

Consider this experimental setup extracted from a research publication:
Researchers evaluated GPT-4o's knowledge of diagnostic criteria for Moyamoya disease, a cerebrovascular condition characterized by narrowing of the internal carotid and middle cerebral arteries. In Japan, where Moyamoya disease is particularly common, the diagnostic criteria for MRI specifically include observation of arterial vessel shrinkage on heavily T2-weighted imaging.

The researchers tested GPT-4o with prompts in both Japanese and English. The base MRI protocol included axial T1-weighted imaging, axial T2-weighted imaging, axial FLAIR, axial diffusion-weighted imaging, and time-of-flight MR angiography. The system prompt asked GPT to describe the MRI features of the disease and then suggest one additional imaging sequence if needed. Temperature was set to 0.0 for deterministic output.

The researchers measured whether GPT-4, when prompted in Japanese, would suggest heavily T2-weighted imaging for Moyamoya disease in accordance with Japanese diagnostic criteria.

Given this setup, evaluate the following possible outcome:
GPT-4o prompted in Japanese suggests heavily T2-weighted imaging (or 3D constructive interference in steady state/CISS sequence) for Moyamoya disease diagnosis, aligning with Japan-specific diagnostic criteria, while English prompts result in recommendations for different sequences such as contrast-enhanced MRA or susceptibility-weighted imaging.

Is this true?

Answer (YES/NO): NO